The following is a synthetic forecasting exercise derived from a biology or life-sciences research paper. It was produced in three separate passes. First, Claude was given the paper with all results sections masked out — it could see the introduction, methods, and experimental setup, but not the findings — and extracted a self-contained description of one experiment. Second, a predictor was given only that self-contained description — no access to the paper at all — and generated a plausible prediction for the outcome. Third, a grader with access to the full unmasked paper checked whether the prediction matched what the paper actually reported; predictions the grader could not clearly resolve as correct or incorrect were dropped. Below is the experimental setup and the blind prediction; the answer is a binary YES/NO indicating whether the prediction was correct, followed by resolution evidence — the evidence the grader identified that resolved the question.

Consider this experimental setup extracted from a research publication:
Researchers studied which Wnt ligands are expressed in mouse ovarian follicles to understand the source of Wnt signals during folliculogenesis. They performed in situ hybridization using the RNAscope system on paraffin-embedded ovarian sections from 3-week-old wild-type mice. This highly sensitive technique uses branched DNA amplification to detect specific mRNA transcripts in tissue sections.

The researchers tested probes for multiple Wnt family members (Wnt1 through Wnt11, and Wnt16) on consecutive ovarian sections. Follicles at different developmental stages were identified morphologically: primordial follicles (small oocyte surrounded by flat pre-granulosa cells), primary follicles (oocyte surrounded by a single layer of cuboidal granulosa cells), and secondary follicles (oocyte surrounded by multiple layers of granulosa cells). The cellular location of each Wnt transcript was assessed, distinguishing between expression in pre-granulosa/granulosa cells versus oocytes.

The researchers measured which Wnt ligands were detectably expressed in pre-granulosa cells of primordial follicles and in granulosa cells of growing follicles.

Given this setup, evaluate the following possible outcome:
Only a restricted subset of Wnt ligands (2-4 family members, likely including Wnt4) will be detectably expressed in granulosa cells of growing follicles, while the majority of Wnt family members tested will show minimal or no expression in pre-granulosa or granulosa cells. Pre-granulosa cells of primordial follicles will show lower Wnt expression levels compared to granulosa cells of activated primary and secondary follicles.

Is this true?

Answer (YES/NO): NO